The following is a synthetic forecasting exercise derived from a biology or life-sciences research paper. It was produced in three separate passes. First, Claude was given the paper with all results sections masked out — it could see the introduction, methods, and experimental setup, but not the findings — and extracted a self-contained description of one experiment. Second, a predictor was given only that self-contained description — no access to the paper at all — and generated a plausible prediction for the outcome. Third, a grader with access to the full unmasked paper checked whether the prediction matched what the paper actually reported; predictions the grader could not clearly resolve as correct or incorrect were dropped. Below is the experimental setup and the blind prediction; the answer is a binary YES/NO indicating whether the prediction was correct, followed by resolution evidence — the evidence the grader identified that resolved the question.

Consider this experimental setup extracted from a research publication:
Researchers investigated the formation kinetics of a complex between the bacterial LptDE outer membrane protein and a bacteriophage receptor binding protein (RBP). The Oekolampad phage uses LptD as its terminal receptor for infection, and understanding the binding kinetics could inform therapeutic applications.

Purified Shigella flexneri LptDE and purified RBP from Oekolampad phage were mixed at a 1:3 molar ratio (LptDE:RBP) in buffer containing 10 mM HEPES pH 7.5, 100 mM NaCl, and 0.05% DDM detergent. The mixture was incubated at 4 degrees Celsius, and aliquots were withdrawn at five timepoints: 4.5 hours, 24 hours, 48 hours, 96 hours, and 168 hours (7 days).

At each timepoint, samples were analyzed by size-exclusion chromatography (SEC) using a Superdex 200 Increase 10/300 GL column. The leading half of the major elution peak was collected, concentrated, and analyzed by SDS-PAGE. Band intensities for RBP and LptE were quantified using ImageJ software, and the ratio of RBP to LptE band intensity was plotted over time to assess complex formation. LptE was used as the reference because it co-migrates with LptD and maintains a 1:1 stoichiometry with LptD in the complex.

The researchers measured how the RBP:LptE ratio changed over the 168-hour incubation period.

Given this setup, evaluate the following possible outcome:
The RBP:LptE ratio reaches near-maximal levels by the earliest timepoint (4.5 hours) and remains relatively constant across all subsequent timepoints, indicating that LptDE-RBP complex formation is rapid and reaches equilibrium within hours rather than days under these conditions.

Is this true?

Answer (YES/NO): NO